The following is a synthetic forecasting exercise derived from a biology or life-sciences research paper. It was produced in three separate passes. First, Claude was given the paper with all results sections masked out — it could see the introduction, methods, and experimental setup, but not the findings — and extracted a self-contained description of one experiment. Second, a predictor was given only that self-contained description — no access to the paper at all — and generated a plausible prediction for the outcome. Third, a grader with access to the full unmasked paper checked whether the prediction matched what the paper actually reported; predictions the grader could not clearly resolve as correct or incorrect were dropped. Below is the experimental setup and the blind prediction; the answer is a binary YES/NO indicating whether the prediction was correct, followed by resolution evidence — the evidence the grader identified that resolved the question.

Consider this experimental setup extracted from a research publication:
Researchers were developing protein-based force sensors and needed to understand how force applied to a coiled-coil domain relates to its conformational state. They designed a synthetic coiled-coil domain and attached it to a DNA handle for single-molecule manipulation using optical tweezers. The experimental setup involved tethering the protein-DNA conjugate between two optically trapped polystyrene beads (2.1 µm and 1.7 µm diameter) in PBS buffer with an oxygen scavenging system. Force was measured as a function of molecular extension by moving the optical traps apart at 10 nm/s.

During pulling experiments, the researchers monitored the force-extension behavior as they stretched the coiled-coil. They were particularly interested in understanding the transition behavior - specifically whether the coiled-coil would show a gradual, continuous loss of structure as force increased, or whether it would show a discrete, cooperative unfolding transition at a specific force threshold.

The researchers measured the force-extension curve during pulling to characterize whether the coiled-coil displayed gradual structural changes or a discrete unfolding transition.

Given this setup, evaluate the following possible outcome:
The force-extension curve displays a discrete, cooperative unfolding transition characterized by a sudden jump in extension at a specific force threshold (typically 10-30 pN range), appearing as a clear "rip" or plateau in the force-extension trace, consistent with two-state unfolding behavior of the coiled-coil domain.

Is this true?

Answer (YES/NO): YES